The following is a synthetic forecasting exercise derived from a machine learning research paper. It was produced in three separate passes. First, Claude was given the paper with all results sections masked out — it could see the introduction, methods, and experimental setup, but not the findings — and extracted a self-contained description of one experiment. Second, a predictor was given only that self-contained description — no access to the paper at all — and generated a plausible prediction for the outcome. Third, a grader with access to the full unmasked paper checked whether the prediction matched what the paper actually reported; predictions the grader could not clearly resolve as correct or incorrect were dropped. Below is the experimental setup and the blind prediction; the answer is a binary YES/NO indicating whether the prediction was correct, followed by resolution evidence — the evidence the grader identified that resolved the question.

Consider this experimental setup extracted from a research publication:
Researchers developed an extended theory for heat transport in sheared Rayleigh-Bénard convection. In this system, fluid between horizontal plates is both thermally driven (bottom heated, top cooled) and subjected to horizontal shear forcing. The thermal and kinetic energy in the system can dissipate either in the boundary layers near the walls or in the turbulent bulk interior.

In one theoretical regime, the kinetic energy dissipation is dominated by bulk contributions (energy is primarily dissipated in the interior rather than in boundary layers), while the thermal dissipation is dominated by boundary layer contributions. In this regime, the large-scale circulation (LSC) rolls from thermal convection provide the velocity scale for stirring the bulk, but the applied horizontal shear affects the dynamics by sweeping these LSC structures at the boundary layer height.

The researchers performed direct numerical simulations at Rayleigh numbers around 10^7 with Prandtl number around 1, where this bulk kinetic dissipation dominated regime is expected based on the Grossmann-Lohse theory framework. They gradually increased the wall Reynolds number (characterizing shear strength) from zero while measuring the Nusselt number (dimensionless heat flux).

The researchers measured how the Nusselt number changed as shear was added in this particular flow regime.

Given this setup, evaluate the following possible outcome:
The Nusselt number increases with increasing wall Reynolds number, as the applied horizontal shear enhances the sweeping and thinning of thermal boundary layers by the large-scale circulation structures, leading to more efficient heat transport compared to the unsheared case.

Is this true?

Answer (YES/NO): NO